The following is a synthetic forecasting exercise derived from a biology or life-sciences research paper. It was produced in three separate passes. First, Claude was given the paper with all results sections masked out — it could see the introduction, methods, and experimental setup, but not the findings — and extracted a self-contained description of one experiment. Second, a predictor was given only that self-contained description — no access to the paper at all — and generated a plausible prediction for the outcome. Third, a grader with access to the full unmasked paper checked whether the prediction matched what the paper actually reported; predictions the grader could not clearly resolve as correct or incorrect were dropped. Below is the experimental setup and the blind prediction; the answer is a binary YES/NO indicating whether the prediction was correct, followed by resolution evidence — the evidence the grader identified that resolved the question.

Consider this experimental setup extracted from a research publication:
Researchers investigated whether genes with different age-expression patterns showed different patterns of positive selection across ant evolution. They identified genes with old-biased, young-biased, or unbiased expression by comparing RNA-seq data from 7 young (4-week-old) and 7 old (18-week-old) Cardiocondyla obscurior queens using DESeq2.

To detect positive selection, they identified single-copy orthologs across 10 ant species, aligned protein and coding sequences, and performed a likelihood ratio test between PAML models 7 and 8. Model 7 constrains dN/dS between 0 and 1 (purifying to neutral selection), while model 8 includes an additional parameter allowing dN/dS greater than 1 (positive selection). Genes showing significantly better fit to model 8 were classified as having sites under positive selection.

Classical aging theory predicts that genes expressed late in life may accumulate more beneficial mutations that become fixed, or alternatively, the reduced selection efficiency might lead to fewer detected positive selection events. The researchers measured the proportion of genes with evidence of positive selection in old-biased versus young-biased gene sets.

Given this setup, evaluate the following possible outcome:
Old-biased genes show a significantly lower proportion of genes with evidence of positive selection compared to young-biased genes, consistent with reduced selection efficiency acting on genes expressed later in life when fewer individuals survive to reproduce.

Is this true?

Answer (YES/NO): NO